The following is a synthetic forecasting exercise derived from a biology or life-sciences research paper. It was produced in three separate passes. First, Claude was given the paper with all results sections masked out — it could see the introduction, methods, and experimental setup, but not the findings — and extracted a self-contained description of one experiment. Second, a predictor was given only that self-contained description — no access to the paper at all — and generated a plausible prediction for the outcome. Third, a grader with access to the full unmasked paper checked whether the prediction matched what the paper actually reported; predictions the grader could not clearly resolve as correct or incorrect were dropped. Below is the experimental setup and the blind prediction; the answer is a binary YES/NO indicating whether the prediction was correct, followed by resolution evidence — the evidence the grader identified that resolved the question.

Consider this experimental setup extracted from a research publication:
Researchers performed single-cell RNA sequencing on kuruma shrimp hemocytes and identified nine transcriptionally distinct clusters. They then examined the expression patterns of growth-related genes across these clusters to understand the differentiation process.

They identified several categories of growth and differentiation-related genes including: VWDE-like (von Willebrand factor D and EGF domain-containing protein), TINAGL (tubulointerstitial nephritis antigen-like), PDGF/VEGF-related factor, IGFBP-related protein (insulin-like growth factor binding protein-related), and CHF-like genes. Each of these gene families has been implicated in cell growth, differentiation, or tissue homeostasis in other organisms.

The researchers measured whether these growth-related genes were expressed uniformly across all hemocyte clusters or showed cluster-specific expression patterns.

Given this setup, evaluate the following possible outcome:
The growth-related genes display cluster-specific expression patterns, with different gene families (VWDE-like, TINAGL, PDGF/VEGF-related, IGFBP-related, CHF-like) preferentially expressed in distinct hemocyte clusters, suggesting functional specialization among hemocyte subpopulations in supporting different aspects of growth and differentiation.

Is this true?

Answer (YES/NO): YES